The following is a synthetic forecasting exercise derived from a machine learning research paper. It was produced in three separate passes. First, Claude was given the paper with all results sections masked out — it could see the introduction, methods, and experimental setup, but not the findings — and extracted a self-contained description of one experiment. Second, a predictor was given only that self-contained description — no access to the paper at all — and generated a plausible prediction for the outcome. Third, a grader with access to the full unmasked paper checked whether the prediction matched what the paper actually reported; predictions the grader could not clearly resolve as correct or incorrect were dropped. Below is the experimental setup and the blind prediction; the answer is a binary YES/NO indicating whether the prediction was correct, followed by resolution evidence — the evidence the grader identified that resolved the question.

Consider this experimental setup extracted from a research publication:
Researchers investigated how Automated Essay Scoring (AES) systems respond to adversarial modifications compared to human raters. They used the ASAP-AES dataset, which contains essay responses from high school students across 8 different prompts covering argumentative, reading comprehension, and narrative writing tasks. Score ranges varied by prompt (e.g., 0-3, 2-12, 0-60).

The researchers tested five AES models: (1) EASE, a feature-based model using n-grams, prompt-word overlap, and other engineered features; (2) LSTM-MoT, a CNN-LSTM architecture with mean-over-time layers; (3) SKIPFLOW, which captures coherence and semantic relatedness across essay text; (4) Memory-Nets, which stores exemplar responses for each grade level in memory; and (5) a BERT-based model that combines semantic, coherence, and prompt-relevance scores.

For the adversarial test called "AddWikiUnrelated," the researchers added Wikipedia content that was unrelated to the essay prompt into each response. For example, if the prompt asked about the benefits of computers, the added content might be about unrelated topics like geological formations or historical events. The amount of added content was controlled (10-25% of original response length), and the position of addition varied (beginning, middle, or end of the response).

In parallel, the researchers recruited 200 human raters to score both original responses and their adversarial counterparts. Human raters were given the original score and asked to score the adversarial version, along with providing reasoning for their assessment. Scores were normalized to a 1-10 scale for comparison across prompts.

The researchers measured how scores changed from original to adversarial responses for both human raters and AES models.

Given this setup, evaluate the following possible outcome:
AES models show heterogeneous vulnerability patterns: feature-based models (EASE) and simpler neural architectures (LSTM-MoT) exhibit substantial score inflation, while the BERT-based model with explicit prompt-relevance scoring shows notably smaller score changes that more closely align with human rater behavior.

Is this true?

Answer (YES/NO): NO